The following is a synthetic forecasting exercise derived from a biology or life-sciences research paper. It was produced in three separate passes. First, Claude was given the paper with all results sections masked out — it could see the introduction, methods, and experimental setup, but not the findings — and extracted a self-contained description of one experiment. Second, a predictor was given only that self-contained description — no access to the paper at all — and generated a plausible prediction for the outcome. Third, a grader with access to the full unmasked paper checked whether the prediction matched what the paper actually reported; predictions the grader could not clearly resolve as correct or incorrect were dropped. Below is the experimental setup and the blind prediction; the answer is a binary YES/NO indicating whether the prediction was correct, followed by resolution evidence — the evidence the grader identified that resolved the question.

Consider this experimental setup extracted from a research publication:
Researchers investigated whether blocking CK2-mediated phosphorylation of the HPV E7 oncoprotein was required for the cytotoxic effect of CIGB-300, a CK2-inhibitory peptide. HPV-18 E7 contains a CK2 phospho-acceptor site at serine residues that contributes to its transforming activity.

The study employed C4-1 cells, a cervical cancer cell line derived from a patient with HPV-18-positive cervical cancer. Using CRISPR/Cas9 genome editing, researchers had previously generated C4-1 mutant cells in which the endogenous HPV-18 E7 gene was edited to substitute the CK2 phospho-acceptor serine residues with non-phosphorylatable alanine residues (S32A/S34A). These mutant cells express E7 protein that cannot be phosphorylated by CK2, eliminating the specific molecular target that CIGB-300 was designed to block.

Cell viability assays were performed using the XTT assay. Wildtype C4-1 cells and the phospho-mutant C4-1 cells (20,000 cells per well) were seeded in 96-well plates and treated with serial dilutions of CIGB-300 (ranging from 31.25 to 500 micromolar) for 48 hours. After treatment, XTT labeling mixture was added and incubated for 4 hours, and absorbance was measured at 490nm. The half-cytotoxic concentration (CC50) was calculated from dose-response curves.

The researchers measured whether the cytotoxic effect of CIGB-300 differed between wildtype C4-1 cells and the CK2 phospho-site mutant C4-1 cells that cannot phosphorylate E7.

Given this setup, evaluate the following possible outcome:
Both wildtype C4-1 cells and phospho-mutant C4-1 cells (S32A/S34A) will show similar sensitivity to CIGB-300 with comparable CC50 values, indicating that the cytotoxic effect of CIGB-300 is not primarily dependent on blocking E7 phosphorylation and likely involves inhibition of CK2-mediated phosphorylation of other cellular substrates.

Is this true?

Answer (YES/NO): YES